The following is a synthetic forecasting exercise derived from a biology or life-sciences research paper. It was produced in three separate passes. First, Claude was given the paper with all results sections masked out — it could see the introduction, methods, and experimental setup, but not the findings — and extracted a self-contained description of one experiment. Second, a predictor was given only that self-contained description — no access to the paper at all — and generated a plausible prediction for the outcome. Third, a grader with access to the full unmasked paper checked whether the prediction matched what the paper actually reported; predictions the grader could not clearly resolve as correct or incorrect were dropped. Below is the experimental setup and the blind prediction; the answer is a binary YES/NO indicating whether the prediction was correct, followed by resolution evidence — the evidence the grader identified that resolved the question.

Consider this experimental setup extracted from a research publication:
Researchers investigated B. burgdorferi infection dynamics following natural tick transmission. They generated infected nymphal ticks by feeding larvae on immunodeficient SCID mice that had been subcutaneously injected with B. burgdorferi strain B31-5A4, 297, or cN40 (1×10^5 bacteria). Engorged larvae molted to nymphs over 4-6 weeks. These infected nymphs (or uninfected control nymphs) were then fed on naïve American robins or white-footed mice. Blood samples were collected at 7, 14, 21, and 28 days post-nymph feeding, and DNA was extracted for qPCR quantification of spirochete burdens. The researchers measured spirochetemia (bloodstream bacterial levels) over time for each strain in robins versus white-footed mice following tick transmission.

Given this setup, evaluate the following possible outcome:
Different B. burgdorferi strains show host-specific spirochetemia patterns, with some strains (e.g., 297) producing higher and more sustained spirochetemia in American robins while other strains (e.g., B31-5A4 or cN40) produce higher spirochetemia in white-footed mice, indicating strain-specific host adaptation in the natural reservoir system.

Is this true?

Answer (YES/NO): NO